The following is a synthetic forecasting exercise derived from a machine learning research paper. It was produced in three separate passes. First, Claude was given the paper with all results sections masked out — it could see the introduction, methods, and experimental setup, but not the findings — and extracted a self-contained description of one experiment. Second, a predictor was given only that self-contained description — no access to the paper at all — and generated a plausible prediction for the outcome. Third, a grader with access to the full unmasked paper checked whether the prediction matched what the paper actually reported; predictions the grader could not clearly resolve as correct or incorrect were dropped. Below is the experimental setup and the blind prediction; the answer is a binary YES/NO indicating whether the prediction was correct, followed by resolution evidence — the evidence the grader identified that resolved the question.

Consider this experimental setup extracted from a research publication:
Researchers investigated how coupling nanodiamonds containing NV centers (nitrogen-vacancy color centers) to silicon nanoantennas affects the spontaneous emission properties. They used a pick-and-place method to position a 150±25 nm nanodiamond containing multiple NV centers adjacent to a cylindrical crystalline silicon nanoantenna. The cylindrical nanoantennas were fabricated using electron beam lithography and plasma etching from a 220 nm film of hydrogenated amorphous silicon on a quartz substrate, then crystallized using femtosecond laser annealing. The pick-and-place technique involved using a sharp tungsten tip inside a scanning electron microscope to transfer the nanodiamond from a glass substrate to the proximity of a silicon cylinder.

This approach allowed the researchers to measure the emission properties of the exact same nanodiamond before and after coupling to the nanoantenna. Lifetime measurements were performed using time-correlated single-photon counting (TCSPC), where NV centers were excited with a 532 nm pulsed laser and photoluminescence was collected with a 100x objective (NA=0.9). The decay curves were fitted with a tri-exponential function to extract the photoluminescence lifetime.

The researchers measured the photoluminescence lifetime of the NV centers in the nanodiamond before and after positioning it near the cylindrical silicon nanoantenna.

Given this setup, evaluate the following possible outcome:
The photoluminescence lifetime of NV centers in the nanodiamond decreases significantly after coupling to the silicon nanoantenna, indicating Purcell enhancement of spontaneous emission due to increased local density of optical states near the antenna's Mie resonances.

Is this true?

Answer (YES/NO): NO